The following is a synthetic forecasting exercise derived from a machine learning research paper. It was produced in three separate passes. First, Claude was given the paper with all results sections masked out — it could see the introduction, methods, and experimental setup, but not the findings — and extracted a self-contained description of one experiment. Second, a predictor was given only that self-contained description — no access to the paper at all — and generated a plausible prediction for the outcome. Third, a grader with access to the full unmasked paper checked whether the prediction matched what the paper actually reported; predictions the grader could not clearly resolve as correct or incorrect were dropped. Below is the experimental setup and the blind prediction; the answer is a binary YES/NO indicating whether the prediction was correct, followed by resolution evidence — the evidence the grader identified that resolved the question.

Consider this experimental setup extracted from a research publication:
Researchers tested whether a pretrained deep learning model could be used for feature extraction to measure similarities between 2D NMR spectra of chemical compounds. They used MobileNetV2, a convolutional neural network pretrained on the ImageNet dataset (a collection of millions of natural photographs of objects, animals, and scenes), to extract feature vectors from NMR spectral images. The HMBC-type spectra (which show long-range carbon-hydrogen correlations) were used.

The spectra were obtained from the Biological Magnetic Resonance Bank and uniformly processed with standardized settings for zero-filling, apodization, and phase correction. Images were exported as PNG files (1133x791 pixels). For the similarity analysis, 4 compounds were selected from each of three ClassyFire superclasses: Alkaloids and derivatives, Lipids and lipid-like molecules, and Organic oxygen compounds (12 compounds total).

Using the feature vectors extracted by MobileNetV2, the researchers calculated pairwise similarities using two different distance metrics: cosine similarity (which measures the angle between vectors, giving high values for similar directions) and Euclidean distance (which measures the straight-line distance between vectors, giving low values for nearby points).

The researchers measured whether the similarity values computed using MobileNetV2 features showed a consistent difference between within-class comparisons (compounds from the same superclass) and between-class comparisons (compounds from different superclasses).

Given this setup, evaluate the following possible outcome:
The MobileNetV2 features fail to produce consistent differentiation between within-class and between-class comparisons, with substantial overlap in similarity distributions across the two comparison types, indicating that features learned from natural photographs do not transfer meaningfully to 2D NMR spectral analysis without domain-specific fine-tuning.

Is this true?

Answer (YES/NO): YES